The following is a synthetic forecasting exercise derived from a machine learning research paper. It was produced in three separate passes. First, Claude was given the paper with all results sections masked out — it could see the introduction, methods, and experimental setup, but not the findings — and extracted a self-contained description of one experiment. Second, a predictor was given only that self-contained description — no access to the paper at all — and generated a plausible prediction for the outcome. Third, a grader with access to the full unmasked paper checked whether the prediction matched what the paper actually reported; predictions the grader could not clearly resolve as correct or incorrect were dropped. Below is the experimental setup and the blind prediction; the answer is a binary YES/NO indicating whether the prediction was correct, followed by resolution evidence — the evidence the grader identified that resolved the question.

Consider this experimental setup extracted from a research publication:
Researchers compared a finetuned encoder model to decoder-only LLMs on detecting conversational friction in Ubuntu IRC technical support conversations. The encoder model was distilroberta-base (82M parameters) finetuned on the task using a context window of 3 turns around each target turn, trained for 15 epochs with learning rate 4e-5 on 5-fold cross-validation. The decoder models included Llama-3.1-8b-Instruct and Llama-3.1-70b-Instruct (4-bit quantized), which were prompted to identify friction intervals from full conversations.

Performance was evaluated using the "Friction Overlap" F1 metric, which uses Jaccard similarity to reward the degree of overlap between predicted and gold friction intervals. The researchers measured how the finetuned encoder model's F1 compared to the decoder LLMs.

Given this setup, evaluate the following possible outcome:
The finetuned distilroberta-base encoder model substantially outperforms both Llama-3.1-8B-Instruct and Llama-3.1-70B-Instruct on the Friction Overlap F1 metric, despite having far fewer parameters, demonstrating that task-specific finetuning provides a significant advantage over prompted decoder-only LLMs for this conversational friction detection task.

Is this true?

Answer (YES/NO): NO